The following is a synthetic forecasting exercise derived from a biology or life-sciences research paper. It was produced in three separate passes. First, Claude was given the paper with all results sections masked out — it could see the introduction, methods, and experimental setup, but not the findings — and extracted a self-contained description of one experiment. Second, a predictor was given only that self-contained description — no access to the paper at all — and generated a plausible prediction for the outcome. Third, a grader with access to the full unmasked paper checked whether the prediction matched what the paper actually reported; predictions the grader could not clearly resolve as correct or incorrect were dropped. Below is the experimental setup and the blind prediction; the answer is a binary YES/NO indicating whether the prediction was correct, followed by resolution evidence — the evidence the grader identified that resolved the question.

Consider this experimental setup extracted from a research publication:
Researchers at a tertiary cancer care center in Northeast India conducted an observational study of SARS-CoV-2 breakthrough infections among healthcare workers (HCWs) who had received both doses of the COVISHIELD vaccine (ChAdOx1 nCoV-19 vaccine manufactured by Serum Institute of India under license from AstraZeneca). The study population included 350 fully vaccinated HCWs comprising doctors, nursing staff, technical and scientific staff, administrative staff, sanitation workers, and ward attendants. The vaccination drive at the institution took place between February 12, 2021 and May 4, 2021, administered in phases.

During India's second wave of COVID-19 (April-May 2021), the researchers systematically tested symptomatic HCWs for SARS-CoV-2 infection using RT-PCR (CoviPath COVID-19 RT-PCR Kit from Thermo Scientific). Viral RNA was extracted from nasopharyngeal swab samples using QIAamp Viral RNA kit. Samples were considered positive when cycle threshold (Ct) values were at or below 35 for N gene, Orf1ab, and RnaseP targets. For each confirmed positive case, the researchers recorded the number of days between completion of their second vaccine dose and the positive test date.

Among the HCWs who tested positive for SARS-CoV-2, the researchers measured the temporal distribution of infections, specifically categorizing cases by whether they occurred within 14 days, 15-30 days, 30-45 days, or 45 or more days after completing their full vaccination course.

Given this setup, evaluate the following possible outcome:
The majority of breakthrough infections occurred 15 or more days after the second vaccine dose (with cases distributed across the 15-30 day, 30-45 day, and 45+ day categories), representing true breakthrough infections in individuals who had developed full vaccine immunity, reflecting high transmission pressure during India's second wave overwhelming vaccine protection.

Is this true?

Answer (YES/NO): YES